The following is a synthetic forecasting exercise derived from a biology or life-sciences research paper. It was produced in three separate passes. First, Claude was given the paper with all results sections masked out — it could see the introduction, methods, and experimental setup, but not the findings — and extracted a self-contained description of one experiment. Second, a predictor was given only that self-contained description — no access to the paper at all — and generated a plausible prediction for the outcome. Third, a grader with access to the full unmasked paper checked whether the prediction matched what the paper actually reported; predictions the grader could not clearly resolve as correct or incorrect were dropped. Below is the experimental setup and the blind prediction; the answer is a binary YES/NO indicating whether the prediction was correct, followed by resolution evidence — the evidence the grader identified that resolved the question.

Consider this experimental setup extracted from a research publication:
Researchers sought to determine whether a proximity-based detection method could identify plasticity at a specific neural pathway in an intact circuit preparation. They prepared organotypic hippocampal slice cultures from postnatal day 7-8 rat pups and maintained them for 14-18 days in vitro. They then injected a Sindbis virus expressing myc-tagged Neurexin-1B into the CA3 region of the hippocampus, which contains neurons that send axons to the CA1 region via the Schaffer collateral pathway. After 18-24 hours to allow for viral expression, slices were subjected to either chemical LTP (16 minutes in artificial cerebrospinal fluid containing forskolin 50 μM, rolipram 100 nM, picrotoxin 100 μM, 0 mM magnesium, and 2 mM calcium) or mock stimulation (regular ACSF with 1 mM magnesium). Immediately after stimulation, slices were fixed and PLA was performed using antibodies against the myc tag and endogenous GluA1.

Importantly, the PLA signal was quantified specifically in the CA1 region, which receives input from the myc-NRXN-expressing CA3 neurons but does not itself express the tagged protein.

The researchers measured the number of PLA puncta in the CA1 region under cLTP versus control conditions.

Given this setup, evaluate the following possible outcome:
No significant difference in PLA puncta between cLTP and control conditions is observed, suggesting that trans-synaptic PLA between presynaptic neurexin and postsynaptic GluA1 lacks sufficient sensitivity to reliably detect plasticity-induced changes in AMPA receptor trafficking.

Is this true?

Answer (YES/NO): NO